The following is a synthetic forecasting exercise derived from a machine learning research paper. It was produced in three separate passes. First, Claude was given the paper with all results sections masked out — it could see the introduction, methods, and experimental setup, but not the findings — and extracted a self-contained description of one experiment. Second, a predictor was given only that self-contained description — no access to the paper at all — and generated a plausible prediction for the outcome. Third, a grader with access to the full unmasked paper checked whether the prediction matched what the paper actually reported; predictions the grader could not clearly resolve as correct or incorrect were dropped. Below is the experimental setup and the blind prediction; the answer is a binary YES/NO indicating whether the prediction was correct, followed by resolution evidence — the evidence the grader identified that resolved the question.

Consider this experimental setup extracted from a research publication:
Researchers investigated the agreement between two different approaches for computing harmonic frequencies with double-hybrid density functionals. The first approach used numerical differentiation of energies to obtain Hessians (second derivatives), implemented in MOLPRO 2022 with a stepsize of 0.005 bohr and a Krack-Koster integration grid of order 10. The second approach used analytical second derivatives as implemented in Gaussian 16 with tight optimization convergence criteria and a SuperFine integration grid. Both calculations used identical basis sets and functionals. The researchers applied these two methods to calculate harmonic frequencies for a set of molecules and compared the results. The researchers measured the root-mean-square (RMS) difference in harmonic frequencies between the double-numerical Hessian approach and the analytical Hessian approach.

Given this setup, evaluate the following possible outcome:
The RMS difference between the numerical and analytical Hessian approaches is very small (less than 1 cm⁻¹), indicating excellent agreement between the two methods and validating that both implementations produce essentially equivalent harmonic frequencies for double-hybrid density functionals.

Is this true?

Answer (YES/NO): YES